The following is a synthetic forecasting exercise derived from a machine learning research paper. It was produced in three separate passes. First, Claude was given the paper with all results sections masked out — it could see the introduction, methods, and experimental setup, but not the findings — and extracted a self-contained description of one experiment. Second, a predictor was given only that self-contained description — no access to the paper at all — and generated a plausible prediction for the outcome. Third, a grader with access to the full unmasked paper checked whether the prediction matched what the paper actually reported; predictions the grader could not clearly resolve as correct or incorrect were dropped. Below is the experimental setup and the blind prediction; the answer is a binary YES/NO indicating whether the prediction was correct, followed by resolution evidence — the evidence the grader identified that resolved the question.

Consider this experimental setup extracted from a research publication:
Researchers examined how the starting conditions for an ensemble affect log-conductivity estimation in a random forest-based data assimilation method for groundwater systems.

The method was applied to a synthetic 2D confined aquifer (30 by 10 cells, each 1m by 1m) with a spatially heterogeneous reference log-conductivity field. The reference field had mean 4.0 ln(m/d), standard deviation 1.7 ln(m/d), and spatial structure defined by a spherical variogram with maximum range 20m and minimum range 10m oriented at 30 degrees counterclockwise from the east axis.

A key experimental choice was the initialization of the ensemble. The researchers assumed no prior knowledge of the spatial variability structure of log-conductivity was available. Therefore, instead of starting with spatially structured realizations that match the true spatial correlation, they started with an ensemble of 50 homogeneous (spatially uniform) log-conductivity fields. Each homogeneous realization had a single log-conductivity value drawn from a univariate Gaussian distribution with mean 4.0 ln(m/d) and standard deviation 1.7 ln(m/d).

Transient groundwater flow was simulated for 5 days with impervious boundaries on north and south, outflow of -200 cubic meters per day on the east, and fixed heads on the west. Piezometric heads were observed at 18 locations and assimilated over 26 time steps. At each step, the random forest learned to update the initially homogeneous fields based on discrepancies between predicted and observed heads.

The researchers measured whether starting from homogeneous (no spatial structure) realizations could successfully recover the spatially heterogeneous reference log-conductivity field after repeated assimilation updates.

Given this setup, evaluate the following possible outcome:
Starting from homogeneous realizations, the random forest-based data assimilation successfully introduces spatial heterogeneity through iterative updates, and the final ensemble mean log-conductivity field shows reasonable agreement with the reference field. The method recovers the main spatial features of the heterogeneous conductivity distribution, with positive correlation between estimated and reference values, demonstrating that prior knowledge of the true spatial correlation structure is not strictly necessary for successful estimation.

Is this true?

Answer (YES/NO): YES